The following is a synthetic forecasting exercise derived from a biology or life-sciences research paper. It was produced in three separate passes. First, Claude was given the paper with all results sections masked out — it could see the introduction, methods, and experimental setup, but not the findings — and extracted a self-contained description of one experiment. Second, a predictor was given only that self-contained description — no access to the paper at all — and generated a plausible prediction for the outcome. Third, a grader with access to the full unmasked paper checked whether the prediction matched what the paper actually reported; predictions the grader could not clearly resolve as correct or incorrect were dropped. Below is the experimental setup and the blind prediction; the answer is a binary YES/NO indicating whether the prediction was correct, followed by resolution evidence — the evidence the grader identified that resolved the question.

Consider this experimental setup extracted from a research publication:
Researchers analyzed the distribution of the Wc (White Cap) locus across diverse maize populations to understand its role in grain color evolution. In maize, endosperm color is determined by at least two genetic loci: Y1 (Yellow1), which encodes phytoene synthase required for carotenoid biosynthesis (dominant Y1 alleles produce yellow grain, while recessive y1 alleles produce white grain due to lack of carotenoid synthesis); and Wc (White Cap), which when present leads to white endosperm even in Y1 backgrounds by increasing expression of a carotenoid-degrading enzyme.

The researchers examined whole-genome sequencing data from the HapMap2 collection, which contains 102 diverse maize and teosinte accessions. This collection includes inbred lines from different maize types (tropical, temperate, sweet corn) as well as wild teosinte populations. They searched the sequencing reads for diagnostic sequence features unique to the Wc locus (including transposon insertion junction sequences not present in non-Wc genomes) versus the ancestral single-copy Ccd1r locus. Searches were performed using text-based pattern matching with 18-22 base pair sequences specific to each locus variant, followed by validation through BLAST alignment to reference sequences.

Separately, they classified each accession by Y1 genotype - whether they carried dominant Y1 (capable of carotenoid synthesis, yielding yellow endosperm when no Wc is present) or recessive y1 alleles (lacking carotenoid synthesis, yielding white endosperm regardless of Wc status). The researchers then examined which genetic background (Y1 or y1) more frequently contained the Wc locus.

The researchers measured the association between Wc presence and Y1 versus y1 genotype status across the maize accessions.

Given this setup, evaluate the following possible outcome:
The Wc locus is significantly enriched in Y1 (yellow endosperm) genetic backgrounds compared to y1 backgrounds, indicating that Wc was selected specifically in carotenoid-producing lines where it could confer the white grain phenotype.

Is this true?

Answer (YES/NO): NO